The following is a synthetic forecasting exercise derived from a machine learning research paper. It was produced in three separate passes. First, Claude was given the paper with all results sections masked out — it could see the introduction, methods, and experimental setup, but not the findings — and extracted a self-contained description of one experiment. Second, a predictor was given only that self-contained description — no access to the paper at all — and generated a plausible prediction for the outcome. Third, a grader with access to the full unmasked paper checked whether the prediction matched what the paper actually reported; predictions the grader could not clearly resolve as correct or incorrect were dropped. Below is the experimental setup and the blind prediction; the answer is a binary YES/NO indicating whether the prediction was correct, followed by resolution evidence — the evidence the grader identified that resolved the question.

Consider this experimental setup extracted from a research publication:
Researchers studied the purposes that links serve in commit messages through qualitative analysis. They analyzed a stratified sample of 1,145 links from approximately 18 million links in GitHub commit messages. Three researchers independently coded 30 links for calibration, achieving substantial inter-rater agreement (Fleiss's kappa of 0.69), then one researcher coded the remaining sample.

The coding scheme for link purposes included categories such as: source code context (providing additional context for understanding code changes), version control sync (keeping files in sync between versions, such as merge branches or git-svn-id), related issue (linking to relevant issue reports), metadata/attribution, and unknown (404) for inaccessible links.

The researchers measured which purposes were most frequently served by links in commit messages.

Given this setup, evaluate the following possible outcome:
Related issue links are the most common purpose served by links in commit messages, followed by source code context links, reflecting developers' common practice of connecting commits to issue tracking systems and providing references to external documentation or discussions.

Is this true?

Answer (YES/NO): NO